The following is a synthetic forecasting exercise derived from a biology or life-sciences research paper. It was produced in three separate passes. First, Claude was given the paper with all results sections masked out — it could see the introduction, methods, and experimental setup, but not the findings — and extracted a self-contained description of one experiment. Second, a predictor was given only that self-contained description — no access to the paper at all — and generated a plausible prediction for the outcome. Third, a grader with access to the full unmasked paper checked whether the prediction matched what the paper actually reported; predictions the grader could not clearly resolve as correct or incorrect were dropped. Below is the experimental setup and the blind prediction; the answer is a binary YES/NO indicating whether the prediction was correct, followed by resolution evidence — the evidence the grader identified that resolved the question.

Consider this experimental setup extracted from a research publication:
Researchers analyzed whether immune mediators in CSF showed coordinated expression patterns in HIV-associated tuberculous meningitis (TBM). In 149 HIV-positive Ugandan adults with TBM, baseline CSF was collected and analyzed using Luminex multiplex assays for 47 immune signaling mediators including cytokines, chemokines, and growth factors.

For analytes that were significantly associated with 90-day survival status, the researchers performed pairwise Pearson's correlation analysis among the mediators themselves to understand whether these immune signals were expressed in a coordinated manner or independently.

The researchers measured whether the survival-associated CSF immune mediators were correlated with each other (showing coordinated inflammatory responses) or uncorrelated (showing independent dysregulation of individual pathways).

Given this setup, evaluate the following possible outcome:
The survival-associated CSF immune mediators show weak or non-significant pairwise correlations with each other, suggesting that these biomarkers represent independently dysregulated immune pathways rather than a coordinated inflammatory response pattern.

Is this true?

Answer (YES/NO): NO